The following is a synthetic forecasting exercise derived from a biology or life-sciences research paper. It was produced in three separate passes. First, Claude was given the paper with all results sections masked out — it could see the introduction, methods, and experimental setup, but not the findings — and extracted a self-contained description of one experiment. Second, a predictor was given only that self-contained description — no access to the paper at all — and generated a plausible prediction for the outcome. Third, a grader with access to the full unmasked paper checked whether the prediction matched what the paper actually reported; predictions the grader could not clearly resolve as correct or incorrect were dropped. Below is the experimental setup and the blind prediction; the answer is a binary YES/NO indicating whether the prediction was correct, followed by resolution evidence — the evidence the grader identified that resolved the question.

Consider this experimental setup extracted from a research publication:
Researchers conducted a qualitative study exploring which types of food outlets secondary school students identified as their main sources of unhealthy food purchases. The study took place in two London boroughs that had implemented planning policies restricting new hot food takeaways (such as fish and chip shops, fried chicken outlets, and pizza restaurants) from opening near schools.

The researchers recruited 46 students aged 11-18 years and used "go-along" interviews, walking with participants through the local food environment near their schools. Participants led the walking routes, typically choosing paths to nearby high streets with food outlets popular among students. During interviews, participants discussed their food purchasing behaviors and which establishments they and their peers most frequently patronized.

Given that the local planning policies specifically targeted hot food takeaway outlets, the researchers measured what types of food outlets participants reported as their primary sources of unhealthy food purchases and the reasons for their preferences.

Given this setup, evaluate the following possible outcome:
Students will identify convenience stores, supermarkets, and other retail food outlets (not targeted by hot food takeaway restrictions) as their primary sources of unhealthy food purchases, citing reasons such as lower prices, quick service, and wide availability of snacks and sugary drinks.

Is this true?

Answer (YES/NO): YES